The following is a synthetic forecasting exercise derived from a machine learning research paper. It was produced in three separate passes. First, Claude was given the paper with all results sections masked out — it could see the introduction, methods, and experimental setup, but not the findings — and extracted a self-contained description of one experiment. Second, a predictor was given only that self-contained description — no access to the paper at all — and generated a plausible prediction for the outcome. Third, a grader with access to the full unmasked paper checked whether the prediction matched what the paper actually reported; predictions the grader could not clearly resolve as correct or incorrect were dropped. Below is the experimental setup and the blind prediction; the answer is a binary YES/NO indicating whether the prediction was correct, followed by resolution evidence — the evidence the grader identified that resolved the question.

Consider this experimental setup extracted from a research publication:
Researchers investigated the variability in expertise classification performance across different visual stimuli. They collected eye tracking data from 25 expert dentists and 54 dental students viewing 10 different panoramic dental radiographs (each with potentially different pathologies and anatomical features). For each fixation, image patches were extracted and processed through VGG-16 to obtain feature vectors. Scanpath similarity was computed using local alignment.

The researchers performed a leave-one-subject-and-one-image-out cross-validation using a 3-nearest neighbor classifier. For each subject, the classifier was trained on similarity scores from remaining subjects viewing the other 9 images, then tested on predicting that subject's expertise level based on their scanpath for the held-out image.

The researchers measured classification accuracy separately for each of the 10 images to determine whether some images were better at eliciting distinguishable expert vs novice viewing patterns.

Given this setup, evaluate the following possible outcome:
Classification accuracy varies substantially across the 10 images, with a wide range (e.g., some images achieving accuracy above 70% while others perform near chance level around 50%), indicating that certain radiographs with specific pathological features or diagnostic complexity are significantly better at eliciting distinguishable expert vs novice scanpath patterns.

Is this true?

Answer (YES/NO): YES